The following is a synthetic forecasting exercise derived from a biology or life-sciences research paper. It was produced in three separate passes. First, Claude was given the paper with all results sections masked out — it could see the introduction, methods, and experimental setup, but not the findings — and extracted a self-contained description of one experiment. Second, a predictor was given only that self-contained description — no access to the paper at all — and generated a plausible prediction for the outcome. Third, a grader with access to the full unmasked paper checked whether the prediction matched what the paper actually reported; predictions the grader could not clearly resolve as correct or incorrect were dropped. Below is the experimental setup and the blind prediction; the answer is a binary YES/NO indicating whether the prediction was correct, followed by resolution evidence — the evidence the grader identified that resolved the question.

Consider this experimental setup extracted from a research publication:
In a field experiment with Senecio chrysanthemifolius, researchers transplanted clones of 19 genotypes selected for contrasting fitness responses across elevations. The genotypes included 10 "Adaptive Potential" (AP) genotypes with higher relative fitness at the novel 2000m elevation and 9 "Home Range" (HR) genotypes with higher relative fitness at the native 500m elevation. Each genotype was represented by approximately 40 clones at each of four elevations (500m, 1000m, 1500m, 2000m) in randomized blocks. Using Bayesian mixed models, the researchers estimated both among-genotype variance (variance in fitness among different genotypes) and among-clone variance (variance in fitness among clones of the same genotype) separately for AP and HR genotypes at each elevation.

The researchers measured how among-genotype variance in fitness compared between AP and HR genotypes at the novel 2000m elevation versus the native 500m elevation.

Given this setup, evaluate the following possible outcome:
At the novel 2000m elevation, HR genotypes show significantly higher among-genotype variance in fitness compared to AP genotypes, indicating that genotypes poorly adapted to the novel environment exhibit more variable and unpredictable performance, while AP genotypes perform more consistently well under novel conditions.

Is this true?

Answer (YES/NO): YES